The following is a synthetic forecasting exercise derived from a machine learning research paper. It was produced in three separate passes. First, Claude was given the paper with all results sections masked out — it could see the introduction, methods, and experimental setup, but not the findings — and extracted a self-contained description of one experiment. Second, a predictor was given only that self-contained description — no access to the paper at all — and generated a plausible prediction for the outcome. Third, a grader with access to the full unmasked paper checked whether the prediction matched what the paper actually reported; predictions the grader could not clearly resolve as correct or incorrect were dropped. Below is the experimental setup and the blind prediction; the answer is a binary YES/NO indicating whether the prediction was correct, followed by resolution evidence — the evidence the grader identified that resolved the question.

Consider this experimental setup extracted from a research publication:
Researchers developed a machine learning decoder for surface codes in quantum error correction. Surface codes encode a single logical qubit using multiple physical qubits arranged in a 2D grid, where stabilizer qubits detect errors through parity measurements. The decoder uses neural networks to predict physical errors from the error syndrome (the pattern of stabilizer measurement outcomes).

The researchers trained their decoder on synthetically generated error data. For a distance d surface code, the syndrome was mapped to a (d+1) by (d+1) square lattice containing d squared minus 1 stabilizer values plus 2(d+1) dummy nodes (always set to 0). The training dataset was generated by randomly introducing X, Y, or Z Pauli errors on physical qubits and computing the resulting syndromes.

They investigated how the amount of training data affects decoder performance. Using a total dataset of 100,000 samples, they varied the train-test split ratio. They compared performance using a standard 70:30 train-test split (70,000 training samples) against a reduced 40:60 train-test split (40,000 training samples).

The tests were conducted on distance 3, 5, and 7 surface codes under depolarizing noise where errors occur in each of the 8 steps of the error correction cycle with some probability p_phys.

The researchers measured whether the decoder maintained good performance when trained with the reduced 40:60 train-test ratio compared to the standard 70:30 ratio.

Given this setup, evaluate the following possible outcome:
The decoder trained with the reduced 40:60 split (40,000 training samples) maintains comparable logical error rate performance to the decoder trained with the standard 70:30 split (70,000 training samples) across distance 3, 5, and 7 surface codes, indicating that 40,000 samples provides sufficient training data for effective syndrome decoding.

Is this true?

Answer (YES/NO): NO